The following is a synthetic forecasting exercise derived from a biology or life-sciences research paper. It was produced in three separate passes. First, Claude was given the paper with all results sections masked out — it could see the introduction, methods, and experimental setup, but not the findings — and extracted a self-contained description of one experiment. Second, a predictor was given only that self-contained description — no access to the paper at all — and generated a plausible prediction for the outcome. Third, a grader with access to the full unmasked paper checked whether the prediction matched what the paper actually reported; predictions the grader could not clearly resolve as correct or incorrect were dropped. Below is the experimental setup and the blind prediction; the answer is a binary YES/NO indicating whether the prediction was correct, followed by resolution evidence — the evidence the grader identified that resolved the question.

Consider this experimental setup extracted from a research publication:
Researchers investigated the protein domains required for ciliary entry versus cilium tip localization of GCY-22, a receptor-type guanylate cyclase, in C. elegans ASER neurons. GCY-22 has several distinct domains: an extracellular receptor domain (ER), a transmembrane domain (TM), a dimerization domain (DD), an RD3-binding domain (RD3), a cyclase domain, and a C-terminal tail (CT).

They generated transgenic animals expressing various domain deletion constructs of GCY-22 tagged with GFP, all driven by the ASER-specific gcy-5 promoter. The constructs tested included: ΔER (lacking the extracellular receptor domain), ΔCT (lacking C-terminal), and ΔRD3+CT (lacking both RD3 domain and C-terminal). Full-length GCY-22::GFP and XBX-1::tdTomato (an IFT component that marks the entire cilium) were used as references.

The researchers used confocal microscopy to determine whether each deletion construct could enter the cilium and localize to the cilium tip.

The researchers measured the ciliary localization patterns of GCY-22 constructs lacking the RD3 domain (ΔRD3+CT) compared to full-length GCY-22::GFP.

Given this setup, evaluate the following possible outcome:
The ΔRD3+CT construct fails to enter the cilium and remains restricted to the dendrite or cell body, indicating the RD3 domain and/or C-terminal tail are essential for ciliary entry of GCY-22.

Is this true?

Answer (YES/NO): YES